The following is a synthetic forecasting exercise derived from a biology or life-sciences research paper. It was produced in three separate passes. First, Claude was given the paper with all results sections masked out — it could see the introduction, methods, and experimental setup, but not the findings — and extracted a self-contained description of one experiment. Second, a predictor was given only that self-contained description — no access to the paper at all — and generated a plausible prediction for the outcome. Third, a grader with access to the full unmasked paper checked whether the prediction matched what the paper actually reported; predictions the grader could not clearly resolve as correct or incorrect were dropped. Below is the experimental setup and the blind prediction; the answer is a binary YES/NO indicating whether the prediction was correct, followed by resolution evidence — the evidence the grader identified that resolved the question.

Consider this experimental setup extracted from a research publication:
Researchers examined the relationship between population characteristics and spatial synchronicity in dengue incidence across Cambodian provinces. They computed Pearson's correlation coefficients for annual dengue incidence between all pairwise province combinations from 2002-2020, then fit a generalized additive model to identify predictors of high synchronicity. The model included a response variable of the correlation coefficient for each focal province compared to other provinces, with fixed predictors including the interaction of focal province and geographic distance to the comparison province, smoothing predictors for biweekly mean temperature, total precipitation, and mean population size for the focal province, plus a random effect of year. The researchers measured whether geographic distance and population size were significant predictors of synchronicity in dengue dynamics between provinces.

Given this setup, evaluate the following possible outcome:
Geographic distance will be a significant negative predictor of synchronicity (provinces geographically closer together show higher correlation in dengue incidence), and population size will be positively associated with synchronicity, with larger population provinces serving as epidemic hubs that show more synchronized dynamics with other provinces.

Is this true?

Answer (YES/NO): NO